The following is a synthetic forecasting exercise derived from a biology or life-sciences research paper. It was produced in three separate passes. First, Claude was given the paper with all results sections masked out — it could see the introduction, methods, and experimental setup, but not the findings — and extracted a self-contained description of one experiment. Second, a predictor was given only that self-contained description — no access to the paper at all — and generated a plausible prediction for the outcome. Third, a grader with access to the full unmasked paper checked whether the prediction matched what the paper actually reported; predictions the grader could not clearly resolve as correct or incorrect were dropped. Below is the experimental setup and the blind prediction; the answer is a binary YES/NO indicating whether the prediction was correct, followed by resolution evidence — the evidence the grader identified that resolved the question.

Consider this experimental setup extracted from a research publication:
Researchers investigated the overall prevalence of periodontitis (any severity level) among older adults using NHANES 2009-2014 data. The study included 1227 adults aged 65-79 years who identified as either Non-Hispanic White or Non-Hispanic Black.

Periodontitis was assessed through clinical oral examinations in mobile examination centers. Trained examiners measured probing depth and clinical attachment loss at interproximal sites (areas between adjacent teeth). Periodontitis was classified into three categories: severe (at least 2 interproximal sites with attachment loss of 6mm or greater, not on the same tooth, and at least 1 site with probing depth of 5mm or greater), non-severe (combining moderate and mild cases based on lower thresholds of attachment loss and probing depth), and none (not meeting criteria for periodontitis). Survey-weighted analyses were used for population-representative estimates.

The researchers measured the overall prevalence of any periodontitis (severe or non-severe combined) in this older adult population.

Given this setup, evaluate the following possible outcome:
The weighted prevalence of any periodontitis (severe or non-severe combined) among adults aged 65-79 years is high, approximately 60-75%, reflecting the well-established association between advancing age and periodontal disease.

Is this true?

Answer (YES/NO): NO